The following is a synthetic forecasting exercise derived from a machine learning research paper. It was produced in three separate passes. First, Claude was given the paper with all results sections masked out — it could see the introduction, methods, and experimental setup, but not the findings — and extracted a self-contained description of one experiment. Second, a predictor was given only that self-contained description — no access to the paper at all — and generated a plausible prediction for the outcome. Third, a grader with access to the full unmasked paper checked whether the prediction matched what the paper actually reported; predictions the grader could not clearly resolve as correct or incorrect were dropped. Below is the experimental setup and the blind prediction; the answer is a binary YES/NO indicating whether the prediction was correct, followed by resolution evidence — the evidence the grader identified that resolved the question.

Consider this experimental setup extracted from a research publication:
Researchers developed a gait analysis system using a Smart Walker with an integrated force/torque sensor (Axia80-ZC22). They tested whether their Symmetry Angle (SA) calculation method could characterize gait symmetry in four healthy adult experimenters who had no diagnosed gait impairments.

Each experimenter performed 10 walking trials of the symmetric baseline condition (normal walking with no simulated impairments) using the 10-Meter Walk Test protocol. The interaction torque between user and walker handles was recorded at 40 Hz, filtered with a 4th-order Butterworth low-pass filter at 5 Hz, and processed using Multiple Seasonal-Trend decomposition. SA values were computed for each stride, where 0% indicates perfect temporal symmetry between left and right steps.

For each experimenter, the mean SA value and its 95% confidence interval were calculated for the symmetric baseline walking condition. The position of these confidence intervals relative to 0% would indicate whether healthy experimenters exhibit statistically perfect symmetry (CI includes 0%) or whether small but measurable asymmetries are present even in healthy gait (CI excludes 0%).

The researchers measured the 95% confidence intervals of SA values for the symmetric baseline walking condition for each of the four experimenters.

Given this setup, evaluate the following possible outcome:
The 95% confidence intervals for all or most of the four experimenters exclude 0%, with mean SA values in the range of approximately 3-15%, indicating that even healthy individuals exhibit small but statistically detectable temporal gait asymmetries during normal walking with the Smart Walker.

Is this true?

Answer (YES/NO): NO